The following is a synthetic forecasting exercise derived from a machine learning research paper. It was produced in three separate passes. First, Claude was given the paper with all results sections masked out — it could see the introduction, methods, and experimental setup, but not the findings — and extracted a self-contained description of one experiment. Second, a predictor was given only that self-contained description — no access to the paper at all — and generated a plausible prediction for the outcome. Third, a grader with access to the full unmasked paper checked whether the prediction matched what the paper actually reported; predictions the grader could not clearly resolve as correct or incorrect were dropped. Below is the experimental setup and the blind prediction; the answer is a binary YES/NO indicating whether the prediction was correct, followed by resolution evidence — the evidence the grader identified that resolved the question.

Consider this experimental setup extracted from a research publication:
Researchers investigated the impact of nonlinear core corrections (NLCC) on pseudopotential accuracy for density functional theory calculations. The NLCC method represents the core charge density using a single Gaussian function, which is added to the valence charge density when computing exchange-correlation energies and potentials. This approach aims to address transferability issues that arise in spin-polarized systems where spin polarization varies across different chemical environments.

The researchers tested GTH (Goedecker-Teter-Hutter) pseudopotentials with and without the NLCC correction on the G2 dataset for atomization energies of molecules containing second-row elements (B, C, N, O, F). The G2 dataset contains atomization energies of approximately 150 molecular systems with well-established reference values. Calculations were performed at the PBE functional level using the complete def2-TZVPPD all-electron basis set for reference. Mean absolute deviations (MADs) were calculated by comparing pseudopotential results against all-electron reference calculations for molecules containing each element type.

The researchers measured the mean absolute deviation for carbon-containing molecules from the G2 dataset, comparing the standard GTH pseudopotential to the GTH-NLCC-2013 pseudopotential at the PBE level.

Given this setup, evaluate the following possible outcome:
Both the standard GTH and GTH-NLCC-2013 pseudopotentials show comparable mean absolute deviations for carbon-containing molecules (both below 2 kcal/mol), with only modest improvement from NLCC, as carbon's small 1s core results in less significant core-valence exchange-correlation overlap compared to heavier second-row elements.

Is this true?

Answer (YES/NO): NO